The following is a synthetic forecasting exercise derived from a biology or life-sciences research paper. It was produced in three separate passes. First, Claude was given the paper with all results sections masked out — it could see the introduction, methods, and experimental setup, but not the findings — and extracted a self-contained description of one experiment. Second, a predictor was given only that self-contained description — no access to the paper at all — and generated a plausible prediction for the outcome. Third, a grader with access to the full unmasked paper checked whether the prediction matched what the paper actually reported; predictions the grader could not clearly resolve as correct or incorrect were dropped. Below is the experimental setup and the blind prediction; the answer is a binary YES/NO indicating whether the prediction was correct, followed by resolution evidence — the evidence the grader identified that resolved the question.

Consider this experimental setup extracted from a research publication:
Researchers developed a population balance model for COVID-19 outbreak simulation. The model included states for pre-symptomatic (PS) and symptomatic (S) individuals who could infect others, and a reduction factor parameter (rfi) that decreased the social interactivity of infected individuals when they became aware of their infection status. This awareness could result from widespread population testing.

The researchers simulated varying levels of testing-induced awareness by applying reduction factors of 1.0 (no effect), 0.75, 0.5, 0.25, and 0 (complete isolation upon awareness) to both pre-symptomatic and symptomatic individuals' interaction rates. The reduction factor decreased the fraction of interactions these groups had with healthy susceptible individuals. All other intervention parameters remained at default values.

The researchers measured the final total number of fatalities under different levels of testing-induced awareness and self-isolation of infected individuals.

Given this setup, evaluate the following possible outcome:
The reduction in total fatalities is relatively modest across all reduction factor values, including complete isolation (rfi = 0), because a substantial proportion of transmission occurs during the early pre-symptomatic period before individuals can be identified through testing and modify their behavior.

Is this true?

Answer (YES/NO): NO